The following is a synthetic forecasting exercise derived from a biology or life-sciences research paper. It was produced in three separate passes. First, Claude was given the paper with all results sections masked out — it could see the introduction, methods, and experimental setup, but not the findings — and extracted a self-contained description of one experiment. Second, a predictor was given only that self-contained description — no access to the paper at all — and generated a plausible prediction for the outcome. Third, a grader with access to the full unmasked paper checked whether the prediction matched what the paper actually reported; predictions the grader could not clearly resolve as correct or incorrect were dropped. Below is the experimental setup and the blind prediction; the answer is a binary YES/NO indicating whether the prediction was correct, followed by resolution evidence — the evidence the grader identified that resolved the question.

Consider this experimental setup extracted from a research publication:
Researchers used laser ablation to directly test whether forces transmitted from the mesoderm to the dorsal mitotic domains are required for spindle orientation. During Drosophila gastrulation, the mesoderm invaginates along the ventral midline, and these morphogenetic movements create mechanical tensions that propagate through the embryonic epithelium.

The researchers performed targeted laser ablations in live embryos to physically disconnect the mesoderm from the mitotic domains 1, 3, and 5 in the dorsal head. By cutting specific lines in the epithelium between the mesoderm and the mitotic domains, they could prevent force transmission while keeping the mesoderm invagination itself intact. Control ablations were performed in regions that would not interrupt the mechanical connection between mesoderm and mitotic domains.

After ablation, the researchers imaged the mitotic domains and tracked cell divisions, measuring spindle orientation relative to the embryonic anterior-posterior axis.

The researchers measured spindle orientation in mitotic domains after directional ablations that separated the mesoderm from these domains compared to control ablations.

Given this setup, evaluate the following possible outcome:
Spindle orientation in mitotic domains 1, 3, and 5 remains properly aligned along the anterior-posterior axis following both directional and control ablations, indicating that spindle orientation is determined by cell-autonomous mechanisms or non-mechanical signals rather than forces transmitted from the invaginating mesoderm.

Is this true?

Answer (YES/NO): NO